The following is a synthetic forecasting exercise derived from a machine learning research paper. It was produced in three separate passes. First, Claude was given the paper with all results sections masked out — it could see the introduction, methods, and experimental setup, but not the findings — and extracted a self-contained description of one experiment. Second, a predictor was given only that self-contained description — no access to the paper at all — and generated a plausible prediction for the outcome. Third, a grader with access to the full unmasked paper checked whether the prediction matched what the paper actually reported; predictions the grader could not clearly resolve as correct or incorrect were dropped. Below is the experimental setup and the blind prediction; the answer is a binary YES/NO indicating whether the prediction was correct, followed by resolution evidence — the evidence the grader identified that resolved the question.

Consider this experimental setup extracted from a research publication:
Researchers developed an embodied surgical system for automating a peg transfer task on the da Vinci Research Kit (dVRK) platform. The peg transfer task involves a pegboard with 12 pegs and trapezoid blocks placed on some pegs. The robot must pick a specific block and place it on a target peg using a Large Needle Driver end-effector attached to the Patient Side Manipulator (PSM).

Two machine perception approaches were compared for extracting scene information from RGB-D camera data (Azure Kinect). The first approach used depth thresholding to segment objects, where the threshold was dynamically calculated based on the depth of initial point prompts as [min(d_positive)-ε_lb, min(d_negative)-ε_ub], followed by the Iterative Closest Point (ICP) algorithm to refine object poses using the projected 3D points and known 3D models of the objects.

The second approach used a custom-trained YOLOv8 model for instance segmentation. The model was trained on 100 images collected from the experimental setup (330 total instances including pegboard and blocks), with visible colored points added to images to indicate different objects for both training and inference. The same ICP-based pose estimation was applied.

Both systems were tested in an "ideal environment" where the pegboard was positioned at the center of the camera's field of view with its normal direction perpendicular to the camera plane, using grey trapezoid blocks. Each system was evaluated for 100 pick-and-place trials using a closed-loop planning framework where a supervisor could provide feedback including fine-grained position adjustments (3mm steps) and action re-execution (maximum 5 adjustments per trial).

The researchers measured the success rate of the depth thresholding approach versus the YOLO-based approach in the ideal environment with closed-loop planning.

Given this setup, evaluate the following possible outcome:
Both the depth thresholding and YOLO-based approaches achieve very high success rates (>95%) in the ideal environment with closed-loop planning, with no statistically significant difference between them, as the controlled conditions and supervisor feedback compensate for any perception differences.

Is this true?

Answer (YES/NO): YES